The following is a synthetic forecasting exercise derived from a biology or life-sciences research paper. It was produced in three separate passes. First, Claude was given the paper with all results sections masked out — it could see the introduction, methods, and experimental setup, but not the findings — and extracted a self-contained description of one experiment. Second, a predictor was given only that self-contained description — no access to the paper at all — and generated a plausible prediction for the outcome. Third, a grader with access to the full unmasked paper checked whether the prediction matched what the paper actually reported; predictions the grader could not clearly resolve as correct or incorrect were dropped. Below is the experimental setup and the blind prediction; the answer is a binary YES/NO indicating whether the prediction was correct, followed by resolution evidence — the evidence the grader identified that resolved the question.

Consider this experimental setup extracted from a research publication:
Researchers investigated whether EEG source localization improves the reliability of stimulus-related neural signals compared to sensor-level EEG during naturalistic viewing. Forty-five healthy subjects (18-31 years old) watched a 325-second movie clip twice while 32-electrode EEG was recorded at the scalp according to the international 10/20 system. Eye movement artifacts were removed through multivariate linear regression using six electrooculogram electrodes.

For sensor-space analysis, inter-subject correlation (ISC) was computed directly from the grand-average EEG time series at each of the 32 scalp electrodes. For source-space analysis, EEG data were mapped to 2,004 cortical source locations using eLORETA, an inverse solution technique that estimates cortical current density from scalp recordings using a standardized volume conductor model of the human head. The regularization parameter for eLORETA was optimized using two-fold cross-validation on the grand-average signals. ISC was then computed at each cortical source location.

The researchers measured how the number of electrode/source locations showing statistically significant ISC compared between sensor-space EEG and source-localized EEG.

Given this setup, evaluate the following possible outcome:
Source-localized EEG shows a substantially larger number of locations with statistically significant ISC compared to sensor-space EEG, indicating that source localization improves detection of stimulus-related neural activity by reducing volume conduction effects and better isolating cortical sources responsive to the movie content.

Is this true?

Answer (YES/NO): NO